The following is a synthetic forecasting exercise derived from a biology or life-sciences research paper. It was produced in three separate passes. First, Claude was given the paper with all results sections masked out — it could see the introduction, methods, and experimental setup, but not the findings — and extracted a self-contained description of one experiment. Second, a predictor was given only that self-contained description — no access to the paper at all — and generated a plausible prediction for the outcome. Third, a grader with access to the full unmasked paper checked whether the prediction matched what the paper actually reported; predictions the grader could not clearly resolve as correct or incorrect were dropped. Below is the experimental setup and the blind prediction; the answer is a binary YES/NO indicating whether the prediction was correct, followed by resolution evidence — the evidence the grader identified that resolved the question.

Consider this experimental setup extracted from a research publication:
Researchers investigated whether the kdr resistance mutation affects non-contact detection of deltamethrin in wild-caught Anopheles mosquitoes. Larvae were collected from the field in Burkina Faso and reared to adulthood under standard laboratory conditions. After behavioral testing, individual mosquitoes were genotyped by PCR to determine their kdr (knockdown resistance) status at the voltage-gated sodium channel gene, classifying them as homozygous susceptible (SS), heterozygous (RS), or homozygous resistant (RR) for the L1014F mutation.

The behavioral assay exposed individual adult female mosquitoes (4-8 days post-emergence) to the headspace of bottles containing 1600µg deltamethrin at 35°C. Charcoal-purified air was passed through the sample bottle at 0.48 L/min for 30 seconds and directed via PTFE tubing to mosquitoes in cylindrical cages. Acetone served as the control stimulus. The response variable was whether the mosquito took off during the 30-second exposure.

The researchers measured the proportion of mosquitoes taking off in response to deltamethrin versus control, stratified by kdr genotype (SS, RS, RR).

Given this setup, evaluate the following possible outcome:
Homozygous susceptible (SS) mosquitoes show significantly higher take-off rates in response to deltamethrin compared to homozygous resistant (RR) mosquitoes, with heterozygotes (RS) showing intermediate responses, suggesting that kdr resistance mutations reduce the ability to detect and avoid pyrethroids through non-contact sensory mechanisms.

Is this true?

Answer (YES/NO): NO